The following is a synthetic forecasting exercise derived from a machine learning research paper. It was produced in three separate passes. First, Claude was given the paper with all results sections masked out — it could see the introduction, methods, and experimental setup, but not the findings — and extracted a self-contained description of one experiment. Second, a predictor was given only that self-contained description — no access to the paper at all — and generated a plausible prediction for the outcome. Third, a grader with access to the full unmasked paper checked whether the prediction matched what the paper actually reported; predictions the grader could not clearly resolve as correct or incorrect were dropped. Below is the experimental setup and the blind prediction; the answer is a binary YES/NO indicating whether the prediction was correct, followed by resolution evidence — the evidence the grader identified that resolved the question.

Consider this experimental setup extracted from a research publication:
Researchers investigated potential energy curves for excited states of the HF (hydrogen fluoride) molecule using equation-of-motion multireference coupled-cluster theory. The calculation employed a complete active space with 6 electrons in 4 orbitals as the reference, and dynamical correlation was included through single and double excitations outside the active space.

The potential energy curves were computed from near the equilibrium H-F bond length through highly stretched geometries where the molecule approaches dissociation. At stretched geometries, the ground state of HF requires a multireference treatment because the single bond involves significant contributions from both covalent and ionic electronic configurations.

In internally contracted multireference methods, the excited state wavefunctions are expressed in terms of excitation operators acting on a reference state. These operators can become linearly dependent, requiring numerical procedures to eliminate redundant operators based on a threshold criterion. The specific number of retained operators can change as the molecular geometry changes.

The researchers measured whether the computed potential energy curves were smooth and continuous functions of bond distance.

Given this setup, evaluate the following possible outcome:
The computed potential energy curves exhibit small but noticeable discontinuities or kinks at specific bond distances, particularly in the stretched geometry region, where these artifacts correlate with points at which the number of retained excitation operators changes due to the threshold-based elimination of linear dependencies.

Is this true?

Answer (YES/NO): YES